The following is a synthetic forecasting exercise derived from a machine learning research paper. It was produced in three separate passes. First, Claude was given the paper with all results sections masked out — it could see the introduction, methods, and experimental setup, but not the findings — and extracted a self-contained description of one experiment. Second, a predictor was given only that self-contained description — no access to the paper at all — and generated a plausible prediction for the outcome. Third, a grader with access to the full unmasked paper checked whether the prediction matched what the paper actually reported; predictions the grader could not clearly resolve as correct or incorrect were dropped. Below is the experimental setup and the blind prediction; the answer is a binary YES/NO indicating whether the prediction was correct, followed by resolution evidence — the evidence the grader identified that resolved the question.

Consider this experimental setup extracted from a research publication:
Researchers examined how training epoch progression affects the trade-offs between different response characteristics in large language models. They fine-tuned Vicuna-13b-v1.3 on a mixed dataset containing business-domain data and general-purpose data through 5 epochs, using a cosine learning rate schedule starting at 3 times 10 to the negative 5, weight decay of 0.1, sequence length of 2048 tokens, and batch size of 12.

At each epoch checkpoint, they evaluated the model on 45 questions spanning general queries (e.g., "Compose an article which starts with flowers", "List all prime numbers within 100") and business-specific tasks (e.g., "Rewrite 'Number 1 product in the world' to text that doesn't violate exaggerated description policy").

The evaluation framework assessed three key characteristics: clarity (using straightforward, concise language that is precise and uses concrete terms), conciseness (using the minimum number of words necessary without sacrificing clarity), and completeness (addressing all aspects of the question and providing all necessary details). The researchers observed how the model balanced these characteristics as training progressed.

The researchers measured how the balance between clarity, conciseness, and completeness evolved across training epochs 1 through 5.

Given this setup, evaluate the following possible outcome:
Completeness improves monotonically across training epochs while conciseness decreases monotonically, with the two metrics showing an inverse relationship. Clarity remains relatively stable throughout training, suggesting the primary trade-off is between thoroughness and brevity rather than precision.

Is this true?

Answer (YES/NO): NO